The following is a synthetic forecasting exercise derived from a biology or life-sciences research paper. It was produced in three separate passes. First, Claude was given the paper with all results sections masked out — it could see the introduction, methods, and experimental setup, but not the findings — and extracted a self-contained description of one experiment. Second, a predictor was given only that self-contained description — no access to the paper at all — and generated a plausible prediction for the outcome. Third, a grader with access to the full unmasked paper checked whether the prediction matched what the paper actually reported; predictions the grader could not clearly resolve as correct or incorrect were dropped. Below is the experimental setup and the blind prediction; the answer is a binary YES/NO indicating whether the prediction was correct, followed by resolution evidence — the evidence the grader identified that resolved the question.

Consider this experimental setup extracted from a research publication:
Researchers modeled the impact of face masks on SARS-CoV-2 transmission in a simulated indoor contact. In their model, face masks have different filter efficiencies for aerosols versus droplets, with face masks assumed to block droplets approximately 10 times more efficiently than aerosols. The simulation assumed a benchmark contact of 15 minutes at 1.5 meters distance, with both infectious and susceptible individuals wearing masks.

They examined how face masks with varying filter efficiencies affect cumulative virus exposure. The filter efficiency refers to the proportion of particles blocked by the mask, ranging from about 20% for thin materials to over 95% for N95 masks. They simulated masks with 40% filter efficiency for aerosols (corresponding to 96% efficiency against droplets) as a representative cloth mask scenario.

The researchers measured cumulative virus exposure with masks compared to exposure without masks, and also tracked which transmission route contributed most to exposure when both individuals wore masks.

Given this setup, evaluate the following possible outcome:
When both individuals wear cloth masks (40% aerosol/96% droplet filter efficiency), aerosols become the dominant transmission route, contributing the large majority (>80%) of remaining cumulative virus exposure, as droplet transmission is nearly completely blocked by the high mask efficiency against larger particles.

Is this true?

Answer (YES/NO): YES